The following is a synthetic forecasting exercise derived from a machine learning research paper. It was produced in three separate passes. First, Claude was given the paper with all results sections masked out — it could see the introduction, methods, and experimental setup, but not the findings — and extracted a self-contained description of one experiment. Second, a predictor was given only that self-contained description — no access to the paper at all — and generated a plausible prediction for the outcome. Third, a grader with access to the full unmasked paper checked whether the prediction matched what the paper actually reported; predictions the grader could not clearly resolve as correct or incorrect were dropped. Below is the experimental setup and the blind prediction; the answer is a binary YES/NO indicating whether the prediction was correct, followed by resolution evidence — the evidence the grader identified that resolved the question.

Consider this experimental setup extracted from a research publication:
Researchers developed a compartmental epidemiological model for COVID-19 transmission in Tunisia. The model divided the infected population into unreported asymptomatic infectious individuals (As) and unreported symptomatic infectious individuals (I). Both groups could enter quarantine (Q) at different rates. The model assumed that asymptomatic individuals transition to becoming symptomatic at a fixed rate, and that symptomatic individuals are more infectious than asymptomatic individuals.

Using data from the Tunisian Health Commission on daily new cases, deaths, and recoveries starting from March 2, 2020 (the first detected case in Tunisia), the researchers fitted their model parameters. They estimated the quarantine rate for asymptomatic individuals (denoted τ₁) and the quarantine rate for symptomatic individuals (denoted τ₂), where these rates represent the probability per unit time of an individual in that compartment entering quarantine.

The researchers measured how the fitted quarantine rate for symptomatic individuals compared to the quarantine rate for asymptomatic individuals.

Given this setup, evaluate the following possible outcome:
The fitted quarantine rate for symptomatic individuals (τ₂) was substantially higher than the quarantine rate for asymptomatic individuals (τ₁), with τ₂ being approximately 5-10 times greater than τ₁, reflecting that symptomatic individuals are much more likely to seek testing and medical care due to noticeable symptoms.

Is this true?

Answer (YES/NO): NO